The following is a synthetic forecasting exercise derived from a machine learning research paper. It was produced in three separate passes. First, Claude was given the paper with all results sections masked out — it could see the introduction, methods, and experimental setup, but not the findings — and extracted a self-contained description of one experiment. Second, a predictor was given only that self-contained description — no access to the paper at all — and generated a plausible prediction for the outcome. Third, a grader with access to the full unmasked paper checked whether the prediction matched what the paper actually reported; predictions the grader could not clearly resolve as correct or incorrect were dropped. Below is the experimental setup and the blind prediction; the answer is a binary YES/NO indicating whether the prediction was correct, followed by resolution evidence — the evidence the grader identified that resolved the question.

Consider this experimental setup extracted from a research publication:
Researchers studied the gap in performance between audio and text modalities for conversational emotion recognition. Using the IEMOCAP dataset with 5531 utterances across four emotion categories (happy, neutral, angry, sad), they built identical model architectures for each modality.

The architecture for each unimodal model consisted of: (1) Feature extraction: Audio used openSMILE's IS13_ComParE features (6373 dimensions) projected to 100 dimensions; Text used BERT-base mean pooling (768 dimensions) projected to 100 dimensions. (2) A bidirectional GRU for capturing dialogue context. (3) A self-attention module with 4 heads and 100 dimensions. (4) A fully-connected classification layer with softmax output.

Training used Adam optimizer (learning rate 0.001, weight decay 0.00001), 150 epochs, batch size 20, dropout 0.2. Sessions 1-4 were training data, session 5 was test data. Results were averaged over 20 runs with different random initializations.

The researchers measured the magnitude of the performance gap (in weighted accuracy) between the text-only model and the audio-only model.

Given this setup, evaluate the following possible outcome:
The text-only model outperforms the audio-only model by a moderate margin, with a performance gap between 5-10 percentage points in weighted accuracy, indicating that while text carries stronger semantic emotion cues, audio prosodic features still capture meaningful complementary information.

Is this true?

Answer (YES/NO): NO